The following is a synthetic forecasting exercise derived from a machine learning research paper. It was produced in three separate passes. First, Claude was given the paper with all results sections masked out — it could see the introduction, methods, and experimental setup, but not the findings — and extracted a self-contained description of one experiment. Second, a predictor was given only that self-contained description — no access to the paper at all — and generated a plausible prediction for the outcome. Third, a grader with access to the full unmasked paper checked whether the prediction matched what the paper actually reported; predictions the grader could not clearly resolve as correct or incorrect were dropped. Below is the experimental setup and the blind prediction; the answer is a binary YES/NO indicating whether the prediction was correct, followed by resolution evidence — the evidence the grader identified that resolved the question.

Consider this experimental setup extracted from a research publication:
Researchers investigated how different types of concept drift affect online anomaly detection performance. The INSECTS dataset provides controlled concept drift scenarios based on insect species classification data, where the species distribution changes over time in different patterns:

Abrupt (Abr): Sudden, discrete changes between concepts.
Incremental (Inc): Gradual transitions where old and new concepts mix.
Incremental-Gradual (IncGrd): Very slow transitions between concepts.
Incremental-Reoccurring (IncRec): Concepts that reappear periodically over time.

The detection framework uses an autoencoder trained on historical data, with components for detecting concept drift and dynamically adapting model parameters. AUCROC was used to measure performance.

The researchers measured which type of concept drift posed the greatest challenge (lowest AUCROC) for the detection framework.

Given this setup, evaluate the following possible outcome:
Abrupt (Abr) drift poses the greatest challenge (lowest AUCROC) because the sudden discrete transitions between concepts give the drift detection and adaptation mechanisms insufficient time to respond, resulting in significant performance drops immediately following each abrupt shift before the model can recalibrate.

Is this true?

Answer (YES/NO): NO